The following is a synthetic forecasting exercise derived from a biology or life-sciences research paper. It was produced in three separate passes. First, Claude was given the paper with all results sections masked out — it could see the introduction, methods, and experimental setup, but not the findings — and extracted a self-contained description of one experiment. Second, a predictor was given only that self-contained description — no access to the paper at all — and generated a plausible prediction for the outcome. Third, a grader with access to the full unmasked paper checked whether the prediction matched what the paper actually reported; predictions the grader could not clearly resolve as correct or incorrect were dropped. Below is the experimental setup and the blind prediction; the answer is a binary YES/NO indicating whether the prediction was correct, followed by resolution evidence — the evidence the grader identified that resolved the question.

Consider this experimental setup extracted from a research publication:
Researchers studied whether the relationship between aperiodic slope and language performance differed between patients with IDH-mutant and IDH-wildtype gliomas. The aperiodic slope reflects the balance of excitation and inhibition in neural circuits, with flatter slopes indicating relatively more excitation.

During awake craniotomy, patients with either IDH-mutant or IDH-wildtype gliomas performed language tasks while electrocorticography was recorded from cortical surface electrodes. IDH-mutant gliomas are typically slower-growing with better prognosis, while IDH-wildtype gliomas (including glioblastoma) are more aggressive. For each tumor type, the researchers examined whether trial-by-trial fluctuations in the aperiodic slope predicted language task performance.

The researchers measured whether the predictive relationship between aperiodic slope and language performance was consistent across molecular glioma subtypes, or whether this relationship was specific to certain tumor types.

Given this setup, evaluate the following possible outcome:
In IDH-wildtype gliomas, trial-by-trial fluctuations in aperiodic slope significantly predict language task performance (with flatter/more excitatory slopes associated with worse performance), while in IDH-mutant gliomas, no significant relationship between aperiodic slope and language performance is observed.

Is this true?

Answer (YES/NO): NO